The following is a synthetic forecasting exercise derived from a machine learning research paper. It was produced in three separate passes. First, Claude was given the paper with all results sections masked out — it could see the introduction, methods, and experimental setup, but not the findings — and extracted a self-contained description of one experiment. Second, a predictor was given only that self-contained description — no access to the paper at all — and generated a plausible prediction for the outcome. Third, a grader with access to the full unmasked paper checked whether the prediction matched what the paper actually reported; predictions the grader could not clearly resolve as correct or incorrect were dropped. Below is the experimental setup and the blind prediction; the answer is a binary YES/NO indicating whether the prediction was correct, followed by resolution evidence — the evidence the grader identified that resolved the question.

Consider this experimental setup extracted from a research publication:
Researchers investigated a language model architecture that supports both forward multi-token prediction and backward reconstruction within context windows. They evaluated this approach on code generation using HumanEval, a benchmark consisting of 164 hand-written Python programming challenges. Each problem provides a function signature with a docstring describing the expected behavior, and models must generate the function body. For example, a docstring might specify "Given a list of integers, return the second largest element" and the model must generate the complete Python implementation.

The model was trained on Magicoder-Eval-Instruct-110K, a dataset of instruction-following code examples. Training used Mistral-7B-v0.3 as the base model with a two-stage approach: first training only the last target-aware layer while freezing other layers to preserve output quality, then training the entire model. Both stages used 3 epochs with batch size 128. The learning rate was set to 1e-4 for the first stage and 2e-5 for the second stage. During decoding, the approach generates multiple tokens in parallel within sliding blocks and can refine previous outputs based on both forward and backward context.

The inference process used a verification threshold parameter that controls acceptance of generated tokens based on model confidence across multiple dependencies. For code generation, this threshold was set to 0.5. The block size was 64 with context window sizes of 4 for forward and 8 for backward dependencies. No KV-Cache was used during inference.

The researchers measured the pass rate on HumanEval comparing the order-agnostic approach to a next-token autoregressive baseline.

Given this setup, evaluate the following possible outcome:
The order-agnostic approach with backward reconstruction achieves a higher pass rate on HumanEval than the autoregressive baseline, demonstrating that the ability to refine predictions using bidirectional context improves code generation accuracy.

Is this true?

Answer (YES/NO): NO